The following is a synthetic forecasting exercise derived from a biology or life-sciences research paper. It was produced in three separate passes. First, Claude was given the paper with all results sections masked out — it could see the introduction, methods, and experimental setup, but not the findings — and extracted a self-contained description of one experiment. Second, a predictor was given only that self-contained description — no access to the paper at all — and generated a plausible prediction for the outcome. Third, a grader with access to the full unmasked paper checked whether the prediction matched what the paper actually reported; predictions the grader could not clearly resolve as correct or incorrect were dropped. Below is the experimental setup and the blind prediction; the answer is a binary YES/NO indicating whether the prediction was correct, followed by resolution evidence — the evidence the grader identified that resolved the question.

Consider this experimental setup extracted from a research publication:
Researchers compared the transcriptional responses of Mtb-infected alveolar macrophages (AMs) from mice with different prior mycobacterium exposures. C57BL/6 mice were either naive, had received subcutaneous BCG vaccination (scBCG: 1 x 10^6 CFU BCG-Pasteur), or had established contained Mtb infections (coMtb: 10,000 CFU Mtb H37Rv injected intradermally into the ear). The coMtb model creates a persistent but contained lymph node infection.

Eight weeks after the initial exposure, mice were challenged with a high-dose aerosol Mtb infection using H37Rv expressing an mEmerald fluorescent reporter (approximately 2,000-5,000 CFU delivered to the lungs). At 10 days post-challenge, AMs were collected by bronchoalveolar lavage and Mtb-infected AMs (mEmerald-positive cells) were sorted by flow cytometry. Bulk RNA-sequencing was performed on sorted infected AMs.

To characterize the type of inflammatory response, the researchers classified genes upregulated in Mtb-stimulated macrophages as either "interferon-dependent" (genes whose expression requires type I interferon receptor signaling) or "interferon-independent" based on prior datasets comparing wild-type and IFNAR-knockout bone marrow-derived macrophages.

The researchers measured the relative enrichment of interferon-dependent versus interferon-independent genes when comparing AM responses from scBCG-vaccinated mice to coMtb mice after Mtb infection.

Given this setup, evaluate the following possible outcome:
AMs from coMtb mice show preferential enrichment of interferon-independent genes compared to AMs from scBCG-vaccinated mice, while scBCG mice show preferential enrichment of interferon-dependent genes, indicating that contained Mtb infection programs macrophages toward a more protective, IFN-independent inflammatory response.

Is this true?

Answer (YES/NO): NO